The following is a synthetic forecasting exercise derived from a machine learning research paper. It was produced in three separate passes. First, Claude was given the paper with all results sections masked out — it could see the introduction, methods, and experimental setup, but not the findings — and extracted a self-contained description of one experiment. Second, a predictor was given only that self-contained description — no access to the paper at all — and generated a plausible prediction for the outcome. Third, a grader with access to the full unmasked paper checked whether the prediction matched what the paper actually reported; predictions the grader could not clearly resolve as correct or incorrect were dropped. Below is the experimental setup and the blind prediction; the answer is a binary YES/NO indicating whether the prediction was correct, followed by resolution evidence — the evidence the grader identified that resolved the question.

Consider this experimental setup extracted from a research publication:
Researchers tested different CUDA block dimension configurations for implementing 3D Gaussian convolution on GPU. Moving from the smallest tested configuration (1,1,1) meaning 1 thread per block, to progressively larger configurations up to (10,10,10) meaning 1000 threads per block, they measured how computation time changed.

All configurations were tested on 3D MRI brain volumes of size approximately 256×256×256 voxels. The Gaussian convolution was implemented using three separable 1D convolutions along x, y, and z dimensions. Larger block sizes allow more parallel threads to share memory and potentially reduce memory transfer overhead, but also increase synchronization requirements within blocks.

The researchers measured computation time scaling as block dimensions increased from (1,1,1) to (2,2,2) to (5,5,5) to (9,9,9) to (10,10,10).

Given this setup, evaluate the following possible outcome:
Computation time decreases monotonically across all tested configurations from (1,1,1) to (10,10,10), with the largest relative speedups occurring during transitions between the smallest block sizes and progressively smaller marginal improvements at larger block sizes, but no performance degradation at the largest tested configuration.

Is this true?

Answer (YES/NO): YES